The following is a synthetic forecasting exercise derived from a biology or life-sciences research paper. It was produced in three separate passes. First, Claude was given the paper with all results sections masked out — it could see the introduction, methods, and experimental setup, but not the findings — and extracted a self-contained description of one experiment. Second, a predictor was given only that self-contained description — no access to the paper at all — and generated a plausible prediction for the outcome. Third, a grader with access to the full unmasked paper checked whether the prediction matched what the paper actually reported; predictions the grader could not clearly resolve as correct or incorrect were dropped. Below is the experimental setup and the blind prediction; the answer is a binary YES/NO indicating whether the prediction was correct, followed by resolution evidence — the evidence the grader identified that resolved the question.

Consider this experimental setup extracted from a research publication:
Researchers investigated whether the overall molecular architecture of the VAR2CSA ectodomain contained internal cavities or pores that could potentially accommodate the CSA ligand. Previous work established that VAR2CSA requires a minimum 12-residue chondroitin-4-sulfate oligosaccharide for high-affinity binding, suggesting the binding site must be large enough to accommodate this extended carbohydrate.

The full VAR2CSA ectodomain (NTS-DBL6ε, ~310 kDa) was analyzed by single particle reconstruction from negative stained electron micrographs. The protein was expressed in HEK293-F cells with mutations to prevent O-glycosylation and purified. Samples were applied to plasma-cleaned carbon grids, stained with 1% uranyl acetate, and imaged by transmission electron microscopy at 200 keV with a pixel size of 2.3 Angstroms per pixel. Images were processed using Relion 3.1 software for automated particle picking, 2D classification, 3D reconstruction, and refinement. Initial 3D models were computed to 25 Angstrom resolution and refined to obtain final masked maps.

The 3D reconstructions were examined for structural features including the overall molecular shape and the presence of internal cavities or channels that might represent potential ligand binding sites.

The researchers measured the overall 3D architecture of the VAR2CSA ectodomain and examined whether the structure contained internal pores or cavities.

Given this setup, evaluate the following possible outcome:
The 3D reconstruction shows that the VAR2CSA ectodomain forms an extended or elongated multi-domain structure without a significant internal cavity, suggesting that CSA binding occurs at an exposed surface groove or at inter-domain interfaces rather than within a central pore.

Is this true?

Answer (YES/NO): NO